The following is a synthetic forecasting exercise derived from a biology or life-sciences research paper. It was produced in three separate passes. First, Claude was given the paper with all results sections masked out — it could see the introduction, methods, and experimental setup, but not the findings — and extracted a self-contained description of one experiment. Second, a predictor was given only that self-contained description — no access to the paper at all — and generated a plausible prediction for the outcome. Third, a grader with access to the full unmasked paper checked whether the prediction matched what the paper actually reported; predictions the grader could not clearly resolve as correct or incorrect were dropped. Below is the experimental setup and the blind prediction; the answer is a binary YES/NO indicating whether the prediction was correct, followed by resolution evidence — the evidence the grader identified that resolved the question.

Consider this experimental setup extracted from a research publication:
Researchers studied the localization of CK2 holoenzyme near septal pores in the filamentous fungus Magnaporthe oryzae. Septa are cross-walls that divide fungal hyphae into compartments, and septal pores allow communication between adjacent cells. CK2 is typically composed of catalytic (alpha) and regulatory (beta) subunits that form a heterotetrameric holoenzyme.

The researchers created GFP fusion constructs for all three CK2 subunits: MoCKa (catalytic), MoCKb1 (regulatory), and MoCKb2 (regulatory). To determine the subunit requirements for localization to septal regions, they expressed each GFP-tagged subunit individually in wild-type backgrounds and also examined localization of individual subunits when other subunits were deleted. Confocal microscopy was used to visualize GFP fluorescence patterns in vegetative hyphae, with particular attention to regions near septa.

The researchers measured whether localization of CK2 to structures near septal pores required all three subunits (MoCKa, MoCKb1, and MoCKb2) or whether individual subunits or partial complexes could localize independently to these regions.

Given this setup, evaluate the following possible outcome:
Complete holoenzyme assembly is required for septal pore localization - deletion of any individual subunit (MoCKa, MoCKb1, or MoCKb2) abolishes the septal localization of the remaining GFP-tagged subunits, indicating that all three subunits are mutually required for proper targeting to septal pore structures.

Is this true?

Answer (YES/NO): YES